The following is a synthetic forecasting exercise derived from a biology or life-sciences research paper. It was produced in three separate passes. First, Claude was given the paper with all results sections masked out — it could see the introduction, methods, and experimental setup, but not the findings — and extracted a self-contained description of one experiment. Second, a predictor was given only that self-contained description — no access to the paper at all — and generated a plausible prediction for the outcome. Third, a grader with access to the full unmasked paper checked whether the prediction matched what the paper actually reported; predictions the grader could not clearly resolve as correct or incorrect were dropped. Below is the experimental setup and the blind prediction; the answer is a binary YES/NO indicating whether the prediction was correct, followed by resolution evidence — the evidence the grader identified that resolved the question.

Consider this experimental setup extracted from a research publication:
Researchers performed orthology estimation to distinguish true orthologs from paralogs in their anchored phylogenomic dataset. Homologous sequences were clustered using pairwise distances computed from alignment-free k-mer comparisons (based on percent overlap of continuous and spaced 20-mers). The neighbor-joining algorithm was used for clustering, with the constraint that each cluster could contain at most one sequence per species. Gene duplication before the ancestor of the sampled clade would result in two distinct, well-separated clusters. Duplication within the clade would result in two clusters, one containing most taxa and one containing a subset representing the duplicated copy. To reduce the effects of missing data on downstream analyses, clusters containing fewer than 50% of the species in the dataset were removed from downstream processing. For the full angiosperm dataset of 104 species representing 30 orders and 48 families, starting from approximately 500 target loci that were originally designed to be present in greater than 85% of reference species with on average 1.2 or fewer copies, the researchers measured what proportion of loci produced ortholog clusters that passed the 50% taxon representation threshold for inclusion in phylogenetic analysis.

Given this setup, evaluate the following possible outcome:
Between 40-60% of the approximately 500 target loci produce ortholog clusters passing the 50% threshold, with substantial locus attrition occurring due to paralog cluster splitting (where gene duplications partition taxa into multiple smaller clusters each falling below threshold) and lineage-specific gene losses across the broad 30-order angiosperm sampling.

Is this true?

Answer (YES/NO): NO